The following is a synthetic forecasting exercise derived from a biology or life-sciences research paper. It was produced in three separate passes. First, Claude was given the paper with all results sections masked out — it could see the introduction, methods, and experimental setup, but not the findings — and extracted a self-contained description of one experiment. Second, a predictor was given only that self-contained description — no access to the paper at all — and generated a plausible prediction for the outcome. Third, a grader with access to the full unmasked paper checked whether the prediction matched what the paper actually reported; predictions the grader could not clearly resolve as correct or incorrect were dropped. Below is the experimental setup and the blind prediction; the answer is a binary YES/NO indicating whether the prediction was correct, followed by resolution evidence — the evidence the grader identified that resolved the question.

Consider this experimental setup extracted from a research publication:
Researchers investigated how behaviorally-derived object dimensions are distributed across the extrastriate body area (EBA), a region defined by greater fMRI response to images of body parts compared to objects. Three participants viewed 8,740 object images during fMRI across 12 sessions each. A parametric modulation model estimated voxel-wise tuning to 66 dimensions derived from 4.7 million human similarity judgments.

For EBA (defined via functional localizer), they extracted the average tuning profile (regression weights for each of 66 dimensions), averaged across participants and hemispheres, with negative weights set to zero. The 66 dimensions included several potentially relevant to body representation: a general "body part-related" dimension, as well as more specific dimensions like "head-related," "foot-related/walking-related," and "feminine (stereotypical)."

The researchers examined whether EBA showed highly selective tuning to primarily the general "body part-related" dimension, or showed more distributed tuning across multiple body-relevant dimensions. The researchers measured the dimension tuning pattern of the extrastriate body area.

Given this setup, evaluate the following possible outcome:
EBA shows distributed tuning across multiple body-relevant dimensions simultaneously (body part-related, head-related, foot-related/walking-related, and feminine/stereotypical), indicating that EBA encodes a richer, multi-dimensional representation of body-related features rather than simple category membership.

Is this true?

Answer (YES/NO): NO